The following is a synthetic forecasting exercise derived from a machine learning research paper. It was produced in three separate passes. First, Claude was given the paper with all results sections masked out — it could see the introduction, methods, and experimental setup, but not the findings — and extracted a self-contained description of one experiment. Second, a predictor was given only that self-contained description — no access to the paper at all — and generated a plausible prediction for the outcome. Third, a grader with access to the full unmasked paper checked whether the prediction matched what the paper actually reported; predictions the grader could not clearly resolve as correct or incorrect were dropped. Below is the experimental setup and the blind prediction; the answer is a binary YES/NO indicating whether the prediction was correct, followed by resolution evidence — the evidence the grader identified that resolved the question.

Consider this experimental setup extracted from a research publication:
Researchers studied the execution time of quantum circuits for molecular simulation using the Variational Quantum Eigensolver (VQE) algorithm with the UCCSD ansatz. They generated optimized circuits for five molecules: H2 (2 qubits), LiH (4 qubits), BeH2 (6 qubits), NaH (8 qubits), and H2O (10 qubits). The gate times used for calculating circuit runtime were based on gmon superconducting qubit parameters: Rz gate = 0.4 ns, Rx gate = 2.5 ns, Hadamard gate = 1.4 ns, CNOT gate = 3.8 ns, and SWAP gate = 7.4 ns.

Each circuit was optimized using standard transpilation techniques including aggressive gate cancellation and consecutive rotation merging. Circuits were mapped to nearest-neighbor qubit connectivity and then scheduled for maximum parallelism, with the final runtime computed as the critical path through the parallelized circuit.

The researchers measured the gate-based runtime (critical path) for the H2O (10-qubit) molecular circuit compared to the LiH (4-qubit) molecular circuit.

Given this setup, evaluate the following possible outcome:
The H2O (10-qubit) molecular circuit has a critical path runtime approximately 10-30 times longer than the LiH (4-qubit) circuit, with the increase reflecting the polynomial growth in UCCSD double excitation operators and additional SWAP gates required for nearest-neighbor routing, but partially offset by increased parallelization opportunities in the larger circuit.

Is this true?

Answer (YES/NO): NO